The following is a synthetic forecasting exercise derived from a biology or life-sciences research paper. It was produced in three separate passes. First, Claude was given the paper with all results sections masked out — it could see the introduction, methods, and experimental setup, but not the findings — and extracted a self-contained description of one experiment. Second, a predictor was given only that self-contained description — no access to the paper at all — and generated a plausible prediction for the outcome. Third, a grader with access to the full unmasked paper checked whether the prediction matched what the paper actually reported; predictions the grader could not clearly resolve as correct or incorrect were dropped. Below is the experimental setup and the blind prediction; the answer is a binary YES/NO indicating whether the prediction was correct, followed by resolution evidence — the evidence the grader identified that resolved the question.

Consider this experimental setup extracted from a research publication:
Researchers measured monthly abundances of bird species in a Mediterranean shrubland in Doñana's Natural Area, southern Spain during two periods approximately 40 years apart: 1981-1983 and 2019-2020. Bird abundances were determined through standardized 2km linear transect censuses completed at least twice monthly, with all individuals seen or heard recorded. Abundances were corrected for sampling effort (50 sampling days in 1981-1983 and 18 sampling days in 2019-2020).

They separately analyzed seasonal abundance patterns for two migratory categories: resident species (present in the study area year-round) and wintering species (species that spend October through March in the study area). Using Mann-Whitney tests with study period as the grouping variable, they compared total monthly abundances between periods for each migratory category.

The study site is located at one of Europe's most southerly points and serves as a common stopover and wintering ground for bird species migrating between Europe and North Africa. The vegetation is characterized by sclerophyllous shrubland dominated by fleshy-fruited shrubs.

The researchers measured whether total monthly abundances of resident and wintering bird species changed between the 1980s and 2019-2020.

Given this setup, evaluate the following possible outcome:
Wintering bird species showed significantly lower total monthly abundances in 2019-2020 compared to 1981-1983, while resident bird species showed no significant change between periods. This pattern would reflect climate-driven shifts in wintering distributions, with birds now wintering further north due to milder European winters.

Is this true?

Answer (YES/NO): NO